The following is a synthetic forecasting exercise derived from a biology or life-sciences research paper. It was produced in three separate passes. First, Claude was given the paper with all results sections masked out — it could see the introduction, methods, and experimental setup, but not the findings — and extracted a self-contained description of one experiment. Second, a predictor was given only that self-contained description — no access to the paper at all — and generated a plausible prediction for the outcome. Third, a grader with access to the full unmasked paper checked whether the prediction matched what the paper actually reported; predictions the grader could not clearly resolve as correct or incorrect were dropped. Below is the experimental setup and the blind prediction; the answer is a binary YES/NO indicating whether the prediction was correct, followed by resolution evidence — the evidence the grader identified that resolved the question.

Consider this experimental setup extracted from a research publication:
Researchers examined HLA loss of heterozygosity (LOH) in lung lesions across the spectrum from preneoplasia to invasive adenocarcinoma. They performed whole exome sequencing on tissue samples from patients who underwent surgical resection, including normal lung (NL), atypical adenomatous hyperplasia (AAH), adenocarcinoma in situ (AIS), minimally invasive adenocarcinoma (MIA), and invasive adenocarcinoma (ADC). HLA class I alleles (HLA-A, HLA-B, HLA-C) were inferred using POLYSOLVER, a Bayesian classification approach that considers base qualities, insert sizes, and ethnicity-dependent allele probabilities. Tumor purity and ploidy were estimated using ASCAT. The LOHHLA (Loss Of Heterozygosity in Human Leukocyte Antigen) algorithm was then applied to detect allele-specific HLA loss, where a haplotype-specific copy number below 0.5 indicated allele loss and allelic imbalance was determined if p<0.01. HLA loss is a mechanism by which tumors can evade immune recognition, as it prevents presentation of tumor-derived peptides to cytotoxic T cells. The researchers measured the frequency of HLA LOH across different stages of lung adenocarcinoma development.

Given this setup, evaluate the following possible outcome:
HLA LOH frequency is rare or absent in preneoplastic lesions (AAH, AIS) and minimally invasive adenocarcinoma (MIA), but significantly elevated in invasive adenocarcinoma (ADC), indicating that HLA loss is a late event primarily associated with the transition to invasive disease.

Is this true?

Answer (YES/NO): NO